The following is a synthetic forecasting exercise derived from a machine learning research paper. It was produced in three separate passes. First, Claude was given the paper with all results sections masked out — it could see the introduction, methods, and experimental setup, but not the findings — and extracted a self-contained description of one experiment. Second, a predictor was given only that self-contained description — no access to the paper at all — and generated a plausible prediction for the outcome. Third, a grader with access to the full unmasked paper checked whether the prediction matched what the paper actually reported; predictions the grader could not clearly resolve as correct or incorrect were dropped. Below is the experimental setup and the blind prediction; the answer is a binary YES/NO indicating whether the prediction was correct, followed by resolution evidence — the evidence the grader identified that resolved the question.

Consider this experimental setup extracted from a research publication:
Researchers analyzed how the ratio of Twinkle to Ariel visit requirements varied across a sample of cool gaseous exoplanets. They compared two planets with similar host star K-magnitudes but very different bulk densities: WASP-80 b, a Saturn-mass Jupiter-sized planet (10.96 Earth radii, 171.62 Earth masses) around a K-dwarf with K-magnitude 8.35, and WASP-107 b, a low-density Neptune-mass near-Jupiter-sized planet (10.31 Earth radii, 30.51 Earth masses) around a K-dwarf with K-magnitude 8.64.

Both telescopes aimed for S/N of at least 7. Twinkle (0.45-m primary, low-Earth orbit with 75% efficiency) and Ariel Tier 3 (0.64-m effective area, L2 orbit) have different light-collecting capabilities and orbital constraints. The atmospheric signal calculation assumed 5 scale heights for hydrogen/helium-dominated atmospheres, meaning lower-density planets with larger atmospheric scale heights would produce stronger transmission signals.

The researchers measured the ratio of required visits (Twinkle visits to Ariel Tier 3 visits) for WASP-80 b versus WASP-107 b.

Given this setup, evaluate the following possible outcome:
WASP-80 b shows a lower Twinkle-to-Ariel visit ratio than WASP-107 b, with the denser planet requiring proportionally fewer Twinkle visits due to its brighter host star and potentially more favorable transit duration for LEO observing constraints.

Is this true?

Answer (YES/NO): NO